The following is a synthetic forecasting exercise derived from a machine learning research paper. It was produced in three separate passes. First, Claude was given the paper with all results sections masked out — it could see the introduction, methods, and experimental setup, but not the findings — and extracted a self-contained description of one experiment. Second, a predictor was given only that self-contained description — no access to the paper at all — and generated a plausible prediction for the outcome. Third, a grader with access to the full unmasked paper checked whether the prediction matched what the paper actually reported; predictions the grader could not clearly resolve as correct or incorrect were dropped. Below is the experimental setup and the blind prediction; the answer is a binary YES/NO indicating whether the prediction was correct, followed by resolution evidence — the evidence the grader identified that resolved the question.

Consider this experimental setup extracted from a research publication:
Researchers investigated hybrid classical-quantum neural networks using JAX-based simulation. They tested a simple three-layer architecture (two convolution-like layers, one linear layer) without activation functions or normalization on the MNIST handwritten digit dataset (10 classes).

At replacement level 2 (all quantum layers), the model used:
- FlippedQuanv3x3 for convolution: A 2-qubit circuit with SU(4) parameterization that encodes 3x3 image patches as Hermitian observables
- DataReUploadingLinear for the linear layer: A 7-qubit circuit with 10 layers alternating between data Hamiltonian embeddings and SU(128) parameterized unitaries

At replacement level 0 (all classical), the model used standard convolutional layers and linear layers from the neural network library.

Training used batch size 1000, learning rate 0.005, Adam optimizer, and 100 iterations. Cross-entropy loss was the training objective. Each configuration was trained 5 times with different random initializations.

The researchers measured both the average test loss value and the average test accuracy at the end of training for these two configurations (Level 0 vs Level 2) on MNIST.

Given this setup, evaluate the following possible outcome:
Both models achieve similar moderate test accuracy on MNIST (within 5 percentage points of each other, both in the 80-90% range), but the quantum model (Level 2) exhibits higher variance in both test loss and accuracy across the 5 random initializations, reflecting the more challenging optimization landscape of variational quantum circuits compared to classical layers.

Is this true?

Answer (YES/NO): NO